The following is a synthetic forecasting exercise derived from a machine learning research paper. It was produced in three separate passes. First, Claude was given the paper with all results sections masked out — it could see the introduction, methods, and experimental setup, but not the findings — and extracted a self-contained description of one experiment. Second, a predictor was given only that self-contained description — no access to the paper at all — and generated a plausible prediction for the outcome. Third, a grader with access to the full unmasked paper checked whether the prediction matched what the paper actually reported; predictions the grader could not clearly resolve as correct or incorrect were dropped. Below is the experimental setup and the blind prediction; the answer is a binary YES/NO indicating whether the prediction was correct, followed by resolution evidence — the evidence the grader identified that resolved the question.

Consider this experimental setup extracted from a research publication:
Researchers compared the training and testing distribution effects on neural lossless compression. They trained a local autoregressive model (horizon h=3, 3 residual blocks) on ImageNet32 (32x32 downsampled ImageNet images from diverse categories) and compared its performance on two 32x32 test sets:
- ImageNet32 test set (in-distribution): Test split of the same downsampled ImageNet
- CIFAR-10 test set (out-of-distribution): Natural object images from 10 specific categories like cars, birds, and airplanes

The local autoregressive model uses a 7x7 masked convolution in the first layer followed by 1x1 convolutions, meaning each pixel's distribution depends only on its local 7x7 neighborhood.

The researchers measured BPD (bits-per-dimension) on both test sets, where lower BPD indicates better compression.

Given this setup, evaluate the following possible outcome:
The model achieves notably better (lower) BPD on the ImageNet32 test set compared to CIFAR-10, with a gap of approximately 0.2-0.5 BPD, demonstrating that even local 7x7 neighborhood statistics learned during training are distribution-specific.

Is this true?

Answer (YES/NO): NO